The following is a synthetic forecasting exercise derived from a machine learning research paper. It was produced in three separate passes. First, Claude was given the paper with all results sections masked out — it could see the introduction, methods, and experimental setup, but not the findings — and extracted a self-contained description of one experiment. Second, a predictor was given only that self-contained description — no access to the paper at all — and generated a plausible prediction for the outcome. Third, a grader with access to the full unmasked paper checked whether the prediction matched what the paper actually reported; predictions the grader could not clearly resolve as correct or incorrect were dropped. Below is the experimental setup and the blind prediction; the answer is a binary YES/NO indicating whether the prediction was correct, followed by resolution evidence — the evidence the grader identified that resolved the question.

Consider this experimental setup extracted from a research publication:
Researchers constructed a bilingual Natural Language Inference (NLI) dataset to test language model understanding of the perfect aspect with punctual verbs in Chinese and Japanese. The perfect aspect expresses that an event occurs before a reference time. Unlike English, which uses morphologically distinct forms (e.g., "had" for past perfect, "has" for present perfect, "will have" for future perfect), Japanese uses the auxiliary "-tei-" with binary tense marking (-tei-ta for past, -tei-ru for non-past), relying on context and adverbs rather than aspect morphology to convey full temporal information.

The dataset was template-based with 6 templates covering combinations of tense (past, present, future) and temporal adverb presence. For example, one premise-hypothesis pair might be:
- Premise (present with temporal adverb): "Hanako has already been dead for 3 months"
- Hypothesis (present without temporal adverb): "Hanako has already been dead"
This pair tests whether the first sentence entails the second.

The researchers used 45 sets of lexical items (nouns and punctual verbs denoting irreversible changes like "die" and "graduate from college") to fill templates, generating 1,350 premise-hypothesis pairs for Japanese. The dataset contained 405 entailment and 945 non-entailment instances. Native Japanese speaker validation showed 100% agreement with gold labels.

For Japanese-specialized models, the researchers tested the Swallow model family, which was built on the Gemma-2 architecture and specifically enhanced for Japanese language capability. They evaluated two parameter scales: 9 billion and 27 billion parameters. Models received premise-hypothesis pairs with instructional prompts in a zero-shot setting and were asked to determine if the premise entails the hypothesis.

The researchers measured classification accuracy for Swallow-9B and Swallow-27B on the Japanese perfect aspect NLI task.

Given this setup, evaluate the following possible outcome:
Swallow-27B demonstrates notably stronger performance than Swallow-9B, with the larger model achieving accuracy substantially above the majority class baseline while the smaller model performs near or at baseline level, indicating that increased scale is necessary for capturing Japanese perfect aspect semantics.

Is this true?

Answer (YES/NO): NO